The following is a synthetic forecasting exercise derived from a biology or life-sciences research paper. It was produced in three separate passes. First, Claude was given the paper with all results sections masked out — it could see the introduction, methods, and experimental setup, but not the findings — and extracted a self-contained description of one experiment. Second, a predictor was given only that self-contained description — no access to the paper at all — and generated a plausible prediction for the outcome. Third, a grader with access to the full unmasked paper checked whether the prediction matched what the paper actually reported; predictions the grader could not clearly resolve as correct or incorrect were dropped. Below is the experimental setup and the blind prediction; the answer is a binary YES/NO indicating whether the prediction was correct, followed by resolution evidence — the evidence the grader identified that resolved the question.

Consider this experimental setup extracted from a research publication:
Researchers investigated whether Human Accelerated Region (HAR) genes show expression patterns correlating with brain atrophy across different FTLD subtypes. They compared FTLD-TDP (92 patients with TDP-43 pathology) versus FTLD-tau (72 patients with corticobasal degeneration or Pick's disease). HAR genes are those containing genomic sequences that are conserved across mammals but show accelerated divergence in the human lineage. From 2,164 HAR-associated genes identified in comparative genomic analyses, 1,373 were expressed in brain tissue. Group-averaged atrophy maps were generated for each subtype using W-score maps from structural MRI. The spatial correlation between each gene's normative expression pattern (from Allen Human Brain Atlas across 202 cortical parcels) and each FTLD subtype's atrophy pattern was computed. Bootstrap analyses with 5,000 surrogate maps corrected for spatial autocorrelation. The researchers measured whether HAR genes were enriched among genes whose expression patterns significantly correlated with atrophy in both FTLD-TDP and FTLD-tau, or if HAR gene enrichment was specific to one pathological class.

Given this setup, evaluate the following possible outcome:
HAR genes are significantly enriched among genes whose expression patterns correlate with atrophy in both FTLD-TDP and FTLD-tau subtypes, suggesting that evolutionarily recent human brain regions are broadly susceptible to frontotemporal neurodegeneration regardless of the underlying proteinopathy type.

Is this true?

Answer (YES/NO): YES